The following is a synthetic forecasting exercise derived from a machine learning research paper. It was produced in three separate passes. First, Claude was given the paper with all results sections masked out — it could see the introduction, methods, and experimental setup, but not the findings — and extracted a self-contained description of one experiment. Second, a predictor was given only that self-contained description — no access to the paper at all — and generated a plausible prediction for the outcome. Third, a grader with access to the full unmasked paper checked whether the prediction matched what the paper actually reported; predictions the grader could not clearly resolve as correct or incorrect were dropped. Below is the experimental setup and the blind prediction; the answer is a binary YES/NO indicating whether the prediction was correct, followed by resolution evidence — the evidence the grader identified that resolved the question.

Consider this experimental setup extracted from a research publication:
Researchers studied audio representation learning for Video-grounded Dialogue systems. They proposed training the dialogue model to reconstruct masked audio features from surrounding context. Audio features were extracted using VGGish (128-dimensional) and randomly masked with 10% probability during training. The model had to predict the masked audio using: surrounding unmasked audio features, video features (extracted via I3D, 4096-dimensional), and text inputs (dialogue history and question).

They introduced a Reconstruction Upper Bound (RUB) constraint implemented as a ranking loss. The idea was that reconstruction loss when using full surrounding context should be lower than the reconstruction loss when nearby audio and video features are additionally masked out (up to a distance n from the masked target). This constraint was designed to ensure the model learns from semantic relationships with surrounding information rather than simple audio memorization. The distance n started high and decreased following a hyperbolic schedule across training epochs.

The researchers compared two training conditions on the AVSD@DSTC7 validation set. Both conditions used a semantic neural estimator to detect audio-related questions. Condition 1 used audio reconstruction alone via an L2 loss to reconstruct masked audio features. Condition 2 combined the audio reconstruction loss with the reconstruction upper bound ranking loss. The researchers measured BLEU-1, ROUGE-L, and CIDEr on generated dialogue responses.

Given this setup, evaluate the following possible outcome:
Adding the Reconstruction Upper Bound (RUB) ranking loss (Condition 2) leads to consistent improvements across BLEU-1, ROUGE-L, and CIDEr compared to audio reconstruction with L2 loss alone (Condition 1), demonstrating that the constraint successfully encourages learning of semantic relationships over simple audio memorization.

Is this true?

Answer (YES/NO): YES